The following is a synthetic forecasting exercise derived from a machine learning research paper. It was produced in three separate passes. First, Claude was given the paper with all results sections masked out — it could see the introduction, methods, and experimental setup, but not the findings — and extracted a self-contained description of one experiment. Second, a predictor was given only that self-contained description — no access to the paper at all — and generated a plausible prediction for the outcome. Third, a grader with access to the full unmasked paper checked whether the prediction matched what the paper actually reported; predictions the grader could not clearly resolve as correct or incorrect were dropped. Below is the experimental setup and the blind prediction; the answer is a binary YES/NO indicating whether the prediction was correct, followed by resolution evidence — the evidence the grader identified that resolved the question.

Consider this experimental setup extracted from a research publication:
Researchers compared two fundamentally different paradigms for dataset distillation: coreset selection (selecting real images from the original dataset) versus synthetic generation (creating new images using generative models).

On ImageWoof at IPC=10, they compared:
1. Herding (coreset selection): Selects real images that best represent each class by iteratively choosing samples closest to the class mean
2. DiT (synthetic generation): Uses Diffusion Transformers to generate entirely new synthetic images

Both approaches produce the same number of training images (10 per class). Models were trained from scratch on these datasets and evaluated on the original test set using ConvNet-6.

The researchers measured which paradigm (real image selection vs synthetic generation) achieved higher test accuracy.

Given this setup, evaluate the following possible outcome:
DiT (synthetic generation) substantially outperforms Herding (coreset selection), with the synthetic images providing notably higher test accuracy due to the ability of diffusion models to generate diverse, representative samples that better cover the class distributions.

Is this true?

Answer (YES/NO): YES